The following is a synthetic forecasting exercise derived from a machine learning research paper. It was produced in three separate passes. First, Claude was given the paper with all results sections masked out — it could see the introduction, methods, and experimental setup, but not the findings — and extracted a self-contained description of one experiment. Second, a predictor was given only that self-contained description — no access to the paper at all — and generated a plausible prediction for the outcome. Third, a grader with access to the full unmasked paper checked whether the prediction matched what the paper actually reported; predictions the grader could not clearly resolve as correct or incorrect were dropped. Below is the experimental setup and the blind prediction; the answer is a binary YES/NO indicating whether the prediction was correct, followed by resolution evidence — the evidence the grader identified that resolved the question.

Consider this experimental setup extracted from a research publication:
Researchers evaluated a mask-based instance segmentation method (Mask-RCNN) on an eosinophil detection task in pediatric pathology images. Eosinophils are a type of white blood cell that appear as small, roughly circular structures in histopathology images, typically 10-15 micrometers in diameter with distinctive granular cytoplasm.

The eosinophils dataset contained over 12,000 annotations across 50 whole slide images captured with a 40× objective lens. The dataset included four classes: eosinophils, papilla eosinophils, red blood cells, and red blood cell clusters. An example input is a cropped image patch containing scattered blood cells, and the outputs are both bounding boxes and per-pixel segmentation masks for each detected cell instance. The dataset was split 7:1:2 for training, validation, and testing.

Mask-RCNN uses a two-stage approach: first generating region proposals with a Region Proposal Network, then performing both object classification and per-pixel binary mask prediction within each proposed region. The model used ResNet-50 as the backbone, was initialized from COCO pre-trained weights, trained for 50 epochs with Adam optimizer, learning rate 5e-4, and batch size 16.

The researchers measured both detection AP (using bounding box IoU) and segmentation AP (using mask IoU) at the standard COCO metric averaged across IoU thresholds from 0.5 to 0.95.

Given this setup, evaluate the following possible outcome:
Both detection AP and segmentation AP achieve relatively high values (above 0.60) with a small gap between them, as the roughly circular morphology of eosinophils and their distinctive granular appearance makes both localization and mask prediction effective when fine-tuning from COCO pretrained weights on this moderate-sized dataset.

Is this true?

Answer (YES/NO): NO